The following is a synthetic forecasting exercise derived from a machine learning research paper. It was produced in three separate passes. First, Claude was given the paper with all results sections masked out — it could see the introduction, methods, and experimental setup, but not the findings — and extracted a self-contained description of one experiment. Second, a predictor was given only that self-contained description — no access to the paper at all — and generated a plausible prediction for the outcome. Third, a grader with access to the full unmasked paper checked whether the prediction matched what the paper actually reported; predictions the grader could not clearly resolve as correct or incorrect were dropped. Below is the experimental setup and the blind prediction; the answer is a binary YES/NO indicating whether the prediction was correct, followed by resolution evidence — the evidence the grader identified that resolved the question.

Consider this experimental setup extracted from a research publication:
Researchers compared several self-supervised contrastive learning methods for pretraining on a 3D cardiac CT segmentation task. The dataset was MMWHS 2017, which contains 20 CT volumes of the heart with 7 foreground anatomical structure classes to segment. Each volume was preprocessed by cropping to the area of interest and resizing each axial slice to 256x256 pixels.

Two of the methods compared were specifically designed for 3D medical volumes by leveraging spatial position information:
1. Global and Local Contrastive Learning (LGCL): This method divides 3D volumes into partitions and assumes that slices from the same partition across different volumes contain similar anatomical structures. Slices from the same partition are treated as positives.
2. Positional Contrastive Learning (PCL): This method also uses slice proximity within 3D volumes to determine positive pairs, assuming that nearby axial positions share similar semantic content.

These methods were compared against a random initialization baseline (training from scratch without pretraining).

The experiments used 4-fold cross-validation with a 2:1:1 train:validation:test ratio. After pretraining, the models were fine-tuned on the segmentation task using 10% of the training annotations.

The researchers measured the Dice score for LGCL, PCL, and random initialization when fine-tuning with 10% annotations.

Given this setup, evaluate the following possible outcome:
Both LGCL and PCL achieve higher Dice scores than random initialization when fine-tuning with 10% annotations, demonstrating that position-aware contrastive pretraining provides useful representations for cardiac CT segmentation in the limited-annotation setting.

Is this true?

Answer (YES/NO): NO